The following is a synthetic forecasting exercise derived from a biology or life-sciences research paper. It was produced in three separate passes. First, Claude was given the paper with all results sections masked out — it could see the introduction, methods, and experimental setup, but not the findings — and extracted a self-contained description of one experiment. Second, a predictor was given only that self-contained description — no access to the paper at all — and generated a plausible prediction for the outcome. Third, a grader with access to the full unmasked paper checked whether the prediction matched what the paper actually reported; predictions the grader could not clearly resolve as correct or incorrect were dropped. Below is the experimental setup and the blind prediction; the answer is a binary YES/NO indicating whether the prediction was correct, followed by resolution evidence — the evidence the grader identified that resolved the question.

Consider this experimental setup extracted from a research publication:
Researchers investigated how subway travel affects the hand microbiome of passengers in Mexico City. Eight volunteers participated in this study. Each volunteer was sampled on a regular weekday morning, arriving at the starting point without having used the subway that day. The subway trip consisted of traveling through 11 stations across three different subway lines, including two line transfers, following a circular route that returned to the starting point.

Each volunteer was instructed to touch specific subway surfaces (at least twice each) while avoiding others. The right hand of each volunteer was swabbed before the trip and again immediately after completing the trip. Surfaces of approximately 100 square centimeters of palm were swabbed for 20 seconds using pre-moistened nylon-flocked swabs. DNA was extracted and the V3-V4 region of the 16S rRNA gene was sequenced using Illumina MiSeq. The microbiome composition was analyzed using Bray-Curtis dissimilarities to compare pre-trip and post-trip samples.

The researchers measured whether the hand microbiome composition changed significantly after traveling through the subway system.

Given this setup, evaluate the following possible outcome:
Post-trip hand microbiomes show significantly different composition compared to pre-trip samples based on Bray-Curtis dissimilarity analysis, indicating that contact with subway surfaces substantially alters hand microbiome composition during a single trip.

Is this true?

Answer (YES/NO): YES